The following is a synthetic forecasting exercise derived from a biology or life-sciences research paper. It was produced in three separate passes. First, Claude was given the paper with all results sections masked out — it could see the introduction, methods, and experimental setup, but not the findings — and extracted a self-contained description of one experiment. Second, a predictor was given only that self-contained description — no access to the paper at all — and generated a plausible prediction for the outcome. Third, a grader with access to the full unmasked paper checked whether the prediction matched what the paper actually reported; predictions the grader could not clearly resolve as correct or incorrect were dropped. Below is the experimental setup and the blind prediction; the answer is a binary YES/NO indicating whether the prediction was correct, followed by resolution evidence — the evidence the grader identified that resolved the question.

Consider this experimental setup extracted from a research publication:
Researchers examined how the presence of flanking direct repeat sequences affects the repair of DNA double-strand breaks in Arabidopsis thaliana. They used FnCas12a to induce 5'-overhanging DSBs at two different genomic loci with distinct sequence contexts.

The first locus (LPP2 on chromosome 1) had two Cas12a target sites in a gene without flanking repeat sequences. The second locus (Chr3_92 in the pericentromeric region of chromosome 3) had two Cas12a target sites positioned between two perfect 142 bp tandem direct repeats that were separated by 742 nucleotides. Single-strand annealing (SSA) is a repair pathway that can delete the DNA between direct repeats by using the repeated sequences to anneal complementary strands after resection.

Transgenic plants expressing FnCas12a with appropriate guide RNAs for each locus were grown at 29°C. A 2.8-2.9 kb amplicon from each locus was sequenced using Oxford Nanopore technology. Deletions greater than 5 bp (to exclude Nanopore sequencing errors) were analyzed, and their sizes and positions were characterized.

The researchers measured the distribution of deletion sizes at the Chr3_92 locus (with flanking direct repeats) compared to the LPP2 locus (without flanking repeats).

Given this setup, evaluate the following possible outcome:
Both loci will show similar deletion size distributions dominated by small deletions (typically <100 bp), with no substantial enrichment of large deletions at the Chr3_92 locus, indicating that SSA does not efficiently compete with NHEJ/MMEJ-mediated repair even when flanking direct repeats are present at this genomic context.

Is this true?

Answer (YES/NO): NO